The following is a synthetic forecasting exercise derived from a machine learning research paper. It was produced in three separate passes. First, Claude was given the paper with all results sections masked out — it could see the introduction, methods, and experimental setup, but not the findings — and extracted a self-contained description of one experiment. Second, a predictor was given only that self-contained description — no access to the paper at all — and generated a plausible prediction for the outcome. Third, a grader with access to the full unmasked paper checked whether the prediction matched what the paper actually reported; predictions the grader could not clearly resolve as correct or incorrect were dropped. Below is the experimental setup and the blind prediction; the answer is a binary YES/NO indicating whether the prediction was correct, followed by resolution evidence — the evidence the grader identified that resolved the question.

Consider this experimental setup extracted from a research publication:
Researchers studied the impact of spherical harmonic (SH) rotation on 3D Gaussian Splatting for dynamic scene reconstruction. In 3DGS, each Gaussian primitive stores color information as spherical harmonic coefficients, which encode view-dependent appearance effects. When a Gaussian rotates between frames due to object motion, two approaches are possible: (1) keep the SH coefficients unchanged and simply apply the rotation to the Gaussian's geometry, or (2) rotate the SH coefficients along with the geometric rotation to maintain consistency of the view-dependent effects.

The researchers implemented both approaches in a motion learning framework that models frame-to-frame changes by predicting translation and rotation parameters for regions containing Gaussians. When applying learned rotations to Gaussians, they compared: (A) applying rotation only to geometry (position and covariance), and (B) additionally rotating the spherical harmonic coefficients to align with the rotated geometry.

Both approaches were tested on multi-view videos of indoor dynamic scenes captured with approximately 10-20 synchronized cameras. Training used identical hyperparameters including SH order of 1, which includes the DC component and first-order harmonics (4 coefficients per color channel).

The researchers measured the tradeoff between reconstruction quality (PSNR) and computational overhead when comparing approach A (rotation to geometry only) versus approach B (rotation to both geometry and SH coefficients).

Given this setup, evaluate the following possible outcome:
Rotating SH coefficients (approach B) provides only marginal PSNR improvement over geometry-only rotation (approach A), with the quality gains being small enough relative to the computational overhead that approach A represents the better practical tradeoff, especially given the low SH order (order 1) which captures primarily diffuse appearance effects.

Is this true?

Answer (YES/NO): YES